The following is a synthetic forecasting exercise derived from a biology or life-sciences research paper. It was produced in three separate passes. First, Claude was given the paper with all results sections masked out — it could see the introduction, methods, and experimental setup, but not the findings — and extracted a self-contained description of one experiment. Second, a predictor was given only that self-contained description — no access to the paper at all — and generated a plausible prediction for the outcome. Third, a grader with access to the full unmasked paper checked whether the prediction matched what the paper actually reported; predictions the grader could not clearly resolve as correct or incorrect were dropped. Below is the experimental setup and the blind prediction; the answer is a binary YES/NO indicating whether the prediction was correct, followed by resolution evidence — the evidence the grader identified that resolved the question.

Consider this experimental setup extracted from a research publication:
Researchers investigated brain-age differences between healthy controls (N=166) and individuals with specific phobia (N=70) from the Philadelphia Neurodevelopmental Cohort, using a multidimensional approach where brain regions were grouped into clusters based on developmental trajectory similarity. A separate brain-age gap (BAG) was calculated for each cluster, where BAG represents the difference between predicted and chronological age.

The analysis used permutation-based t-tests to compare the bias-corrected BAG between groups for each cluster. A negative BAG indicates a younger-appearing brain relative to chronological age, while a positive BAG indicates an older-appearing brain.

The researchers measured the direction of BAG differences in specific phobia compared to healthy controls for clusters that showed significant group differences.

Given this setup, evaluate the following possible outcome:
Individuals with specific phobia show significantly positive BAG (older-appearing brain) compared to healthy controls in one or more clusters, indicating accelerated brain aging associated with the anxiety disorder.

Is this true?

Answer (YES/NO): NO